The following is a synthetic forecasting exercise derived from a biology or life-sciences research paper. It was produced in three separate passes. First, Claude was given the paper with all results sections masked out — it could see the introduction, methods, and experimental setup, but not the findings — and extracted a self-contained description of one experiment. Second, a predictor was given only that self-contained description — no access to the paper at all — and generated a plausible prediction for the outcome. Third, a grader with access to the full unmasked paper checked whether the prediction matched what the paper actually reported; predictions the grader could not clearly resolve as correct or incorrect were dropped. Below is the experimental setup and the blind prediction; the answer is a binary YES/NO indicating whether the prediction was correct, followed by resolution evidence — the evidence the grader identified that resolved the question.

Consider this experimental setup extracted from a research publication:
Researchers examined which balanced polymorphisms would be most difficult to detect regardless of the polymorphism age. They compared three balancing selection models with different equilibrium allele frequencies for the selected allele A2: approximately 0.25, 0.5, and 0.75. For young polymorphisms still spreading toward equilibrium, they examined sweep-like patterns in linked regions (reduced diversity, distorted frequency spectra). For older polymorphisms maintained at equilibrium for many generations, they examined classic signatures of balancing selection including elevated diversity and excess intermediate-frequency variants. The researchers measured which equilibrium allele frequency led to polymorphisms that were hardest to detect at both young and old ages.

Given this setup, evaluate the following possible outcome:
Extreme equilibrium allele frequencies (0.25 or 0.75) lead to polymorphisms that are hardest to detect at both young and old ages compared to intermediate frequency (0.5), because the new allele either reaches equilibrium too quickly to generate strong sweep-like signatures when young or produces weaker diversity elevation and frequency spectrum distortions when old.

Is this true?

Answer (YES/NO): NO